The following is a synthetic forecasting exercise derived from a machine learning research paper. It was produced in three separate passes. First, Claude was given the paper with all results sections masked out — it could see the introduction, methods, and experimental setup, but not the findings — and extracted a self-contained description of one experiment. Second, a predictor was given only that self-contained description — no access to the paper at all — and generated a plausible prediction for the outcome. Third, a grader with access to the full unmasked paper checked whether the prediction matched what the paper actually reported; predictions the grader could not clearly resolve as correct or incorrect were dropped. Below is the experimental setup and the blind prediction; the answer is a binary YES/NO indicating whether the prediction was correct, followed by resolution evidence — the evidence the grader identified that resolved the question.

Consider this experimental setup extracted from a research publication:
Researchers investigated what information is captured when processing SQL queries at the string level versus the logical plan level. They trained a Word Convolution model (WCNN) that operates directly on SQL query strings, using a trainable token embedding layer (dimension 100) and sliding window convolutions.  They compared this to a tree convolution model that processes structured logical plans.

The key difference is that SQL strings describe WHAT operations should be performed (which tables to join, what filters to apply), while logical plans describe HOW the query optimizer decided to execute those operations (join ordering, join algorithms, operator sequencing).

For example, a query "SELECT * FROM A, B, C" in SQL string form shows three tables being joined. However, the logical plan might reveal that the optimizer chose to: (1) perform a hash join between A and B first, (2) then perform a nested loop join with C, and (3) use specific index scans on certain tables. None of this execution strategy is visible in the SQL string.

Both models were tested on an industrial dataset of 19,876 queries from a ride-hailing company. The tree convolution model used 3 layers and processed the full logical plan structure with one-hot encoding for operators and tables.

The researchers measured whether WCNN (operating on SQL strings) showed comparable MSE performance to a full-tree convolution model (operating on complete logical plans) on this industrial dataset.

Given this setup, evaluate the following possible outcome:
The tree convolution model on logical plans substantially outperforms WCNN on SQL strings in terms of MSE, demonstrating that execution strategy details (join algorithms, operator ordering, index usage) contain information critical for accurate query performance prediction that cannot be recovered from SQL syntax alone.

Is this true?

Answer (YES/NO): NO